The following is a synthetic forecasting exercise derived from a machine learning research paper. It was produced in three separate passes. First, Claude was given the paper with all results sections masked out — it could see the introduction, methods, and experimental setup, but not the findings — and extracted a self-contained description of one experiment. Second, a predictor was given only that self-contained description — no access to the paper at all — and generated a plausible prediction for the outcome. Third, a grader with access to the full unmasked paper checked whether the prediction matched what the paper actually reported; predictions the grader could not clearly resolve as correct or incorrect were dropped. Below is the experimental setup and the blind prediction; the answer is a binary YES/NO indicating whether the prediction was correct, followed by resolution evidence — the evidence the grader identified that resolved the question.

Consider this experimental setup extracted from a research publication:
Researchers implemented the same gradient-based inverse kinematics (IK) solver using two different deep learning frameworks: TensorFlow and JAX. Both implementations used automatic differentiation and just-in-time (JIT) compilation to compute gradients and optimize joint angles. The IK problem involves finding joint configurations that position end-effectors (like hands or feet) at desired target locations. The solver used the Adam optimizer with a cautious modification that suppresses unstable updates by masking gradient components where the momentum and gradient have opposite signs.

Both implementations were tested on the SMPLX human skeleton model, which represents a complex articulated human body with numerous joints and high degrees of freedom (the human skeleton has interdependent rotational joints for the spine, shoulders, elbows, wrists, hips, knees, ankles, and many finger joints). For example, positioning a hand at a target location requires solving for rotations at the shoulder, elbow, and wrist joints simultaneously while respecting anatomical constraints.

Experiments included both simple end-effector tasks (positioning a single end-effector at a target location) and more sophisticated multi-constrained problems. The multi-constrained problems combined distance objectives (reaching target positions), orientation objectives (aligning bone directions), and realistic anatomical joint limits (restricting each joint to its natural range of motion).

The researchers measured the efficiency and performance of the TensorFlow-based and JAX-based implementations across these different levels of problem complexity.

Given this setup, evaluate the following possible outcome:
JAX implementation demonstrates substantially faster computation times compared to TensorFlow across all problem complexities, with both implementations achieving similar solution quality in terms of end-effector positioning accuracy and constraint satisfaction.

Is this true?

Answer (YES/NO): NO